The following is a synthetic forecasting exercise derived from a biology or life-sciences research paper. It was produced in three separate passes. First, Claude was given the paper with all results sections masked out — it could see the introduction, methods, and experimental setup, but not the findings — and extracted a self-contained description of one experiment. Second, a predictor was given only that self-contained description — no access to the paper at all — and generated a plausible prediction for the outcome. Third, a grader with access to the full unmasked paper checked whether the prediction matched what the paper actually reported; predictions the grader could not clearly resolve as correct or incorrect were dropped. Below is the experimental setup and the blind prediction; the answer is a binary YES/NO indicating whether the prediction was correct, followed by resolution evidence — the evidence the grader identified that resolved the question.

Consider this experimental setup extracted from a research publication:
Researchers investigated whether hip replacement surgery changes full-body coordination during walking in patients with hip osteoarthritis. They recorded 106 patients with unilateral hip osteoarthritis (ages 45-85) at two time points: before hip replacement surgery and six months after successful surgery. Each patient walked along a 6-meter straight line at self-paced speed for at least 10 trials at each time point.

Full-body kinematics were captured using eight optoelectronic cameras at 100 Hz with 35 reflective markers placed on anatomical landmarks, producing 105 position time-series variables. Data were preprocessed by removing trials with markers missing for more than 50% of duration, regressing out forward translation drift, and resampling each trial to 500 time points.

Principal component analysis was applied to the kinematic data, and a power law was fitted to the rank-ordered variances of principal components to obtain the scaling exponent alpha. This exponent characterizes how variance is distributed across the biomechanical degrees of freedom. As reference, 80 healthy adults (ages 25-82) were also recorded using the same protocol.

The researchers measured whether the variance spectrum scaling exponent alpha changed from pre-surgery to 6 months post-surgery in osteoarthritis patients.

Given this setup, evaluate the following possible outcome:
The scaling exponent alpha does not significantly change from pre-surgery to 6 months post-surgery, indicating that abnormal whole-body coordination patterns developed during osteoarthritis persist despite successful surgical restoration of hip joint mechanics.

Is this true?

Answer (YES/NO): NO